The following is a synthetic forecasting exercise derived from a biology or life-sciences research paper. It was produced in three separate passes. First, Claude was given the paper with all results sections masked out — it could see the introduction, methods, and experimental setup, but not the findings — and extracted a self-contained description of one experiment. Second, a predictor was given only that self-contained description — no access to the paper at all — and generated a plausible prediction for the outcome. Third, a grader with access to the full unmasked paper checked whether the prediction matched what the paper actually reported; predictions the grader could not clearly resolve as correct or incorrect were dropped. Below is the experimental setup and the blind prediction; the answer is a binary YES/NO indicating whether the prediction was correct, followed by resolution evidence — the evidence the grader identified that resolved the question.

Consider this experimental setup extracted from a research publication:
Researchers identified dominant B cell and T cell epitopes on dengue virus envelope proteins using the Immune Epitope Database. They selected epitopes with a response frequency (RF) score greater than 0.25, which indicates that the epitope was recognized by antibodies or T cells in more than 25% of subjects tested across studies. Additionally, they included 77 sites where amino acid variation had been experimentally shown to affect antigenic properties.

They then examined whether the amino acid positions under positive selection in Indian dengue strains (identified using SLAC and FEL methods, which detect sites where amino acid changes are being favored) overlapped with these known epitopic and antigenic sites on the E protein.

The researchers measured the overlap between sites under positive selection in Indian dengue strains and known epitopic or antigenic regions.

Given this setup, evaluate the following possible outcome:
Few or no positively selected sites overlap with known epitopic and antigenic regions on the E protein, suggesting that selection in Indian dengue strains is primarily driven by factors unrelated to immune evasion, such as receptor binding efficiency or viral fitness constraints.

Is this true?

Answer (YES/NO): NO